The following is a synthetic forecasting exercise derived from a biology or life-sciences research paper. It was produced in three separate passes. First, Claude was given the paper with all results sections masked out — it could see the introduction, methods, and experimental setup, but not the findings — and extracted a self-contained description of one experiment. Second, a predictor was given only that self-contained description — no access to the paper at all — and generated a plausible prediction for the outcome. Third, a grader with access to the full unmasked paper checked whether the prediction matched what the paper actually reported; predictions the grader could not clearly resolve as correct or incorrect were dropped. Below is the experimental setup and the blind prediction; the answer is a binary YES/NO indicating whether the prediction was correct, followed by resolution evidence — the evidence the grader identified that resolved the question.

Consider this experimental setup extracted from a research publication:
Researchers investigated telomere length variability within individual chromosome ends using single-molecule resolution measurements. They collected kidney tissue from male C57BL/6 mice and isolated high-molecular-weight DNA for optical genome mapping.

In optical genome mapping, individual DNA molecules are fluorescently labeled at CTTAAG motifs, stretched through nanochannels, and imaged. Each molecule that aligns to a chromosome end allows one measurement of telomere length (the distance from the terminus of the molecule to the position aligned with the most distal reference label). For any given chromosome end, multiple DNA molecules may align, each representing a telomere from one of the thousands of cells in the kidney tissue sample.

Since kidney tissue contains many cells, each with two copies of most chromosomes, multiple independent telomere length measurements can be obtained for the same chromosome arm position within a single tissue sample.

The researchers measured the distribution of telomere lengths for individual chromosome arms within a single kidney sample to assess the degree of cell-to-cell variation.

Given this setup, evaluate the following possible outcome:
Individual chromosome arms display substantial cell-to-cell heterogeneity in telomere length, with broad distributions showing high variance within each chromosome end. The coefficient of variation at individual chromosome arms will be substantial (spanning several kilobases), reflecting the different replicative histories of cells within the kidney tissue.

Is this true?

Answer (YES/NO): YES